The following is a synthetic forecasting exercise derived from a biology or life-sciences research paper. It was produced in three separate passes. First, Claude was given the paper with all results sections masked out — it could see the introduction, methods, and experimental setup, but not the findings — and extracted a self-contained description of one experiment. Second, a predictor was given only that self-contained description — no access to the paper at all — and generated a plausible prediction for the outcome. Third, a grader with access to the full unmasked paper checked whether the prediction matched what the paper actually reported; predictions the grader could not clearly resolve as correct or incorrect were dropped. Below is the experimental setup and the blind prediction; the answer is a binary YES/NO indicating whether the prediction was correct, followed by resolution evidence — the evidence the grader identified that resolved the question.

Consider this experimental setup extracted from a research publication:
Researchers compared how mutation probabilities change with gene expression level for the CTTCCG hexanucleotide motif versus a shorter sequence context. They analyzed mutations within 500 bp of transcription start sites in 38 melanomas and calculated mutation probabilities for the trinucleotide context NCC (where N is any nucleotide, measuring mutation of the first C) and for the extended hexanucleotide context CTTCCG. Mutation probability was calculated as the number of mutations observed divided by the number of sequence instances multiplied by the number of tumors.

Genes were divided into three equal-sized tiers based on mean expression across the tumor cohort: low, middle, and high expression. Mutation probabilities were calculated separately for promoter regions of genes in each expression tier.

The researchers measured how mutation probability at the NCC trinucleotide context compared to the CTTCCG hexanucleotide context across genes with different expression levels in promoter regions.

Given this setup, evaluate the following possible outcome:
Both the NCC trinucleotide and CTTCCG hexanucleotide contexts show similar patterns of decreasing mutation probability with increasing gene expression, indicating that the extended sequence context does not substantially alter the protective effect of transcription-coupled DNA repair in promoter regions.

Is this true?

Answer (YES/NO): NO